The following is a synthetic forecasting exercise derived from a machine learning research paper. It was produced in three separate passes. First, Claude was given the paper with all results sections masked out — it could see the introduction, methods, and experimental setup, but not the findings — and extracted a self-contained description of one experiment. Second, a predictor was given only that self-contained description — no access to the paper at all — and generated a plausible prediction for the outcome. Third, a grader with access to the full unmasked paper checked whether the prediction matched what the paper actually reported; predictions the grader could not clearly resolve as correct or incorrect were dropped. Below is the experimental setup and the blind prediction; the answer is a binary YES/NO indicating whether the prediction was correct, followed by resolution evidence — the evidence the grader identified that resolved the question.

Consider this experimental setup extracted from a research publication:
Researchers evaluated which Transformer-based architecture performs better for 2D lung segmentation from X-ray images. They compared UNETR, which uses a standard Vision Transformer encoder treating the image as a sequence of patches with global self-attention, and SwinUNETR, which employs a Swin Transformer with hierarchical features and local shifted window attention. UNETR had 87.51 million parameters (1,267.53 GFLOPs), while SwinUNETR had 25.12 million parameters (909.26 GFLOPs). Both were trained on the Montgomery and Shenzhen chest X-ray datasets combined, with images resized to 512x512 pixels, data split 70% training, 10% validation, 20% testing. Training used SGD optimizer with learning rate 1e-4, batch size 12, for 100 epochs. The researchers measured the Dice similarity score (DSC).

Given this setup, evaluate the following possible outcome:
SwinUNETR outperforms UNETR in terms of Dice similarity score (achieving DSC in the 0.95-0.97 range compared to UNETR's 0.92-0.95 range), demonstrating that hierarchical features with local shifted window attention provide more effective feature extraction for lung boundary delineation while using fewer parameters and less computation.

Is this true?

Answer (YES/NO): NO